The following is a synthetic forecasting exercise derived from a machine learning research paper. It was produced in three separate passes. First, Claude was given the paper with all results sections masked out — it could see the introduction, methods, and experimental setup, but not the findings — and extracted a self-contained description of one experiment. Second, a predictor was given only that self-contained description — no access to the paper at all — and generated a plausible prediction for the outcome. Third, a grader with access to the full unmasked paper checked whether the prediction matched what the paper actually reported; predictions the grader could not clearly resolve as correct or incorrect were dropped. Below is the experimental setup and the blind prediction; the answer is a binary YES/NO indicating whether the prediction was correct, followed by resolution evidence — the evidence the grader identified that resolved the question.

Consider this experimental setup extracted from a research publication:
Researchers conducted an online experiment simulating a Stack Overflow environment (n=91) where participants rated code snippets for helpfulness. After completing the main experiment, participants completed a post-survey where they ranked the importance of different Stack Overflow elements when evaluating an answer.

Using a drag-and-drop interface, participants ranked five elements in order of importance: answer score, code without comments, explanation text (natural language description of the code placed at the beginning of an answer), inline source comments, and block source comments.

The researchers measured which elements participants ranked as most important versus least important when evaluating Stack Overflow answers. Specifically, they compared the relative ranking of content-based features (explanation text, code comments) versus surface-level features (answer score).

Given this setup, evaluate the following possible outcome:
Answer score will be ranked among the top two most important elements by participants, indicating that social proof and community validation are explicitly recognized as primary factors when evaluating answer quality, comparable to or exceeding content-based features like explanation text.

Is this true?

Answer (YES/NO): NO